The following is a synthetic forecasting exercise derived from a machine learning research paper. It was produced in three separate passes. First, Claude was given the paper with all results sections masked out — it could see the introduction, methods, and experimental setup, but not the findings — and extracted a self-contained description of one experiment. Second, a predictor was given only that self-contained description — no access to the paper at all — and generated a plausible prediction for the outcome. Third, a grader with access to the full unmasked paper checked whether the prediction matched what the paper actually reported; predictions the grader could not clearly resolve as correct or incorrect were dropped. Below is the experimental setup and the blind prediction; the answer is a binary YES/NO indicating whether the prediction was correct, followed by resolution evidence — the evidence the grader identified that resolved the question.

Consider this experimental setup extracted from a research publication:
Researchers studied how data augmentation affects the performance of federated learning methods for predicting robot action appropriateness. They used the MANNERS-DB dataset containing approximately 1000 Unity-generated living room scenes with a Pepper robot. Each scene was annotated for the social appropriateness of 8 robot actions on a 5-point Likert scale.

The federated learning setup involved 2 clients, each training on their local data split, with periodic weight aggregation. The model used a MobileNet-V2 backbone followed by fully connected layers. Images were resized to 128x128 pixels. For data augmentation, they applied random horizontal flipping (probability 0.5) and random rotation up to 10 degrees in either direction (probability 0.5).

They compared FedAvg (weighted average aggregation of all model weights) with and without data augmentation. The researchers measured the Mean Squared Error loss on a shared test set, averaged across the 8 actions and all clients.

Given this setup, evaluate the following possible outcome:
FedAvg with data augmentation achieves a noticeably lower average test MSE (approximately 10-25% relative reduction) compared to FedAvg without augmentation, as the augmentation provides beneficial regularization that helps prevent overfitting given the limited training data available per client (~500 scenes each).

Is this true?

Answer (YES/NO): NO